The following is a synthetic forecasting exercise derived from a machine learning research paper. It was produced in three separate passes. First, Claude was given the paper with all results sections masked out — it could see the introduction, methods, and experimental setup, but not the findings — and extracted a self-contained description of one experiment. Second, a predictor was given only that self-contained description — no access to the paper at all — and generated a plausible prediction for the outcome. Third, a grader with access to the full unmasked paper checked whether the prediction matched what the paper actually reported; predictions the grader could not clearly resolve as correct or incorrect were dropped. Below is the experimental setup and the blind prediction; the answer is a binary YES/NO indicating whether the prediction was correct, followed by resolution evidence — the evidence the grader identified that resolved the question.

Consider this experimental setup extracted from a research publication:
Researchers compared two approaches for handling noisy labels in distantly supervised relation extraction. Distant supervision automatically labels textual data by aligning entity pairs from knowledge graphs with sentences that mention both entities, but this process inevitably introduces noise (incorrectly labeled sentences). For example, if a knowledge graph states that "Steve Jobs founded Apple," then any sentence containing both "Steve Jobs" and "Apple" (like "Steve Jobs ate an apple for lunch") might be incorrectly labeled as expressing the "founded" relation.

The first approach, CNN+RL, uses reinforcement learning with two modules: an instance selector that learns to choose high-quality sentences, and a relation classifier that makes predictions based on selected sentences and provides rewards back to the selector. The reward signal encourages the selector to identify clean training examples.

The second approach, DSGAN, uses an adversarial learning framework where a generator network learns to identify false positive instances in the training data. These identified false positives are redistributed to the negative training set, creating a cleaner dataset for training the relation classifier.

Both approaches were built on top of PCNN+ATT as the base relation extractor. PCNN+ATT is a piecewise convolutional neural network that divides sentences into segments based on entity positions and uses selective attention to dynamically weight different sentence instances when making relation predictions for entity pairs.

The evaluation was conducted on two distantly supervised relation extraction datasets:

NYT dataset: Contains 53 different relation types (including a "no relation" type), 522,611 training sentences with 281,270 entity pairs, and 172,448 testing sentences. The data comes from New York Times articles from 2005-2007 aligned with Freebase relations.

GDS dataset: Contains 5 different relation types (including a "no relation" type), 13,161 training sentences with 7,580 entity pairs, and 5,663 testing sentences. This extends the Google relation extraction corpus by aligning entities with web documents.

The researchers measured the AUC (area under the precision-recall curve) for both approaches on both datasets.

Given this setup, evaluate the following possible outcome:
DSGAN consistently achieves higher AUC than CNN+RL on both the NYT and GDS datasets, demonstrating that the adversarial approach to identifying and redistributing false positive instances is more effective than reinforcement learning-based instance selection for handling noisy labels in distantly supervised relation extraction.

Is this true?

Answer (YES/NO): NO